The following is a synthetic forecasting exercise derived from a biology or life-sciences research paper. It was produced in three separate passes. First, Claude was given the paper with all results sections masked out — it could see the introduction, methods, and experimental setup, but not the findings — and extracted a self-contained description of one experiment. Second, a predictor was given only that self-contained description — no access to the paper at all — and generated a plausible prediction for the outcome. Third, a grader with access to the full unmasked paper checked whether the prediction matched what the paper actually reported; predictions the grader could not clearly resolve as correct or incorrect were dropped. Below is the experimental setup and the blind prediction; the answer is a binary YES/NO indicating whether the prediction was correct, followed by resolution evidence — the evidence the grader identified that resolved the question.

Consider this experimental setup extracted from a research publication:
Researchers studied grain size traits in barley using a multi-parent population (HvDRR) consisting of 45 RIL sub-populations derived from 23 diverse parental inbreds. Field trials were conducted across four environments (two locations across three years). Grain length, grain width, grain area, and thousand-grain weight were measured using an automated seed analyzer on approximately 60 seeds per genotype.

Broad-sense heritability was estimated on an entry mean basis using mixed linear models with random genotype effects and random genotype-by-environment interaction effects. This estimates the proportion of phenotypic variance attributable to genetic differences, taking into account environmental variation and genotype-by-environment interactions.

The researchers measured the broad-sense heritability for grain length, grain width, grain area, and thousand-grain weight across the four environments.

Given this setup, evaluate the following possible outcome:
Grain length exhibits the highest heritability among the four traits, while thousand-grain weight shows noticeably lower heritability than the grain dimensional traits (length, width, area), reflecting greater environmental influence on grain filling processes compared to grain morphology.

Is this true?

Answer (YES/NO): NO